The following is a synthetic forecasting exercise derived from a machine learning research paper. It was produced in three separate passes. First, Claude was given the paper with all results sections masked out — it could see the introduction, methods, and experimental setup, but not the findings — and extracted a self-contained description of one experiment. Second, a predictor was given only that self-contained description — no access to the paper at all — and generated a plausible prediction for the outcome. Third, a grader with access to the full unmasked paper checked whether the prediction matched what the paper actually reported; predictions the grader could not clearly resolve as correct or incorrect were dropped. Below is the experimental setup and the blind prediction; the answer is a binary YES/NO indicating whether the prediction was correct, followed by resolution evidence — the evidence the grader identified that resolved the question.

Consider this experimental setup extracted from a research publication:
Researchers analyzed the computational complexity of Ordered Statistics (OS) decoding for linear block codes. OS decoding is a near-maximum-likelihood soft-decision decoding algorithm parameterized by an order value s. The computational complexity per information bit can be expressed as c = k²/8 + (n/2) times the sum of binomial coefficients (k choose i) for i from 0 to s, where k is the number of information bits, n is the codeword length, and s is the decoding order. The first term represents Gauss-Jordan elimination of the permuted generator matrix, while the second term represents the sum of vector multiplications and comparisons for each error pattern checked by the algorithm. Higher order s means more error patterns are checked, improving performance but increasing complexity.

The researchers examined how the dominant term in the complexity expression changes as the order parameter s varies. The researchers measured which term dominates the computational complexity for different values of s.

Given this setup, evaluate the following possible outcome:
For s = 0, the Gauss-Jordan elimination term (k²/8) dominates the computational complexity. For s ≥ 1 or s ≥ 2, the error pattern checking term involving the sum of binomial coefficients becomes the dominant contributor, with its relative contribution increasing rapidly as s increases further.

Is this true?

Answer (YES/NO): NO